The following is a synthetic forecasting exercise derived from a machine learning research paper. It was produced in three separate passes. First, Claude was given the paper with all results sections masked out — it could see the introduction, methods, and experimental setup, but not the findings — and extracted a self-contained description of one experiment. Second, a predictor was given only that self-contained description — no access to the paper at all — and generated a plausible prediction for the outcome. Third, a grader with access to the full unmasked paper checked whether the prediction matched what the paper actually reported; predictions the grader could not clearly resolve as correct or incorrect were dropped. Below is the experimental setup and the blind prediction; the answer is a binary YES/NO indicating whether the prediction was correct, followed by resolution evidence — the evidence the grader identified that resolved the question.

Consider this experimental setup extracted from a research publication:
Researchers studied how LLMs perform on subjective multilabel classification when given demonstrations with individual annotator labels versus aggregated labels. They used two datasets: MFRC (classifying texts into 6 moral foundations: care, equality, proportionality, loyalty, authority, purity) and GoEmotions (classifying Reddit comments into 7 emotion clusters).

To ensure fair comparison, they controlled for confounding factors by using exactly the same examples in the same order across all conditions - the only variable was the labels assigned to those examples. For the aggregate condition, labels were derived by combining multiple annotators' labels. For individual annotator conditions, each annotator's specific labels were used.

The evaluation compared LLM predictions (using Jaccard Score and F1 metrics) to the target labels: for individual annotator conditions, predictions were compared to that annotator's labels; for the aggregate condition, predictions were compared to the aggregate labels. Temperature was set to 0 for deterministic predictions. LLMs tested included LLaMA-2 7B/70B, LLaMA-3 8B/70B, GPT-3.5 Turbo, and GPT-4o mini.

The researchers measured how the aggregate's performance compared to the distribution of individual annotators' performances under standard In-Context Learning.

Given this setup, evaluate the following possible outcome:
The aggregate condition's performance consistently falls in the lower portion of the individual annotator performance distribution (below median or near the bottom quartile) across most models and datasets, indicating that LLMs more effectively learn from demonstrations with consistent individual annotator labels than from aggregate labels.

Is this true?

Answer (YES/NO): YES